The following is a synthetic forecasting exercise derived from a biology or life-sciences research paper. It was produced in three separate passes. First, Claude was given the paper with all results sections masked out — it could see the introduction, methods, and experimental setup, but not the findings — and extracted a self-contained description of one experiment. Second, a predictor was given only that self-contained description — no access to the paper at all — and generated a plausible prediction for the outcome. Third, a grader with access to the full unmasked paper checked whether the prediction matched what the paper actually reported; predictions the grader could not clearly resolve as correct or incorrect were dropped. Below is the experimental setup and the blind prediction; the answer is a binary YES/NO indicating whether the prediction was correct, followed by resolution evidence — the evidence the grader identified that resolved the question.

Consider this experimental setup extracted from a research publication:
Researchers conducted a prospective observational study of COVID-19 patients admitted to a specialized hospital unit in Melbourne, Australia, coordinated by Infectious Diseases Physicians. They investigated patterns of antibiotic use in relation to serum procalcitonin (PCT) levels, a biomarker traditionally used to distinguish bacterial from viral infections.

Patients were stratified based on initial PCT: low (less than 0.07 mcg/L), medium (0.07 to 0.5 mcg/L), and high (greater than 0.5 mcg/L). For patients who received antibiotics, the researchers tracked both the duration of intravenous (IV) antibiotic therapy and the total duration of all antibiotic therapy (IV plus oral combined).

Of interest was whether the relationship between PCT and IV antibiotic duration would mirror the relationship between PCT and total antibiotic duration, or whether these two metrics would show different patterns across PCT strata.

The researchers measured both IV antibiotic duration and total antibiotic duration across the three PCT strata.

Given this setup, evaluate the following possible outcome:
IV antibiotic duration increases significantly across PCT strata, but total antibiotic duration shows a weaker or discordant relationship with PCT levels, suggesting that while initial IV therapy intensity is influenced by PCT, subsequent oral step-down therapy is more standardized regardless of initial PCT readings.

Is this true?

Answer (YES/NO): YES